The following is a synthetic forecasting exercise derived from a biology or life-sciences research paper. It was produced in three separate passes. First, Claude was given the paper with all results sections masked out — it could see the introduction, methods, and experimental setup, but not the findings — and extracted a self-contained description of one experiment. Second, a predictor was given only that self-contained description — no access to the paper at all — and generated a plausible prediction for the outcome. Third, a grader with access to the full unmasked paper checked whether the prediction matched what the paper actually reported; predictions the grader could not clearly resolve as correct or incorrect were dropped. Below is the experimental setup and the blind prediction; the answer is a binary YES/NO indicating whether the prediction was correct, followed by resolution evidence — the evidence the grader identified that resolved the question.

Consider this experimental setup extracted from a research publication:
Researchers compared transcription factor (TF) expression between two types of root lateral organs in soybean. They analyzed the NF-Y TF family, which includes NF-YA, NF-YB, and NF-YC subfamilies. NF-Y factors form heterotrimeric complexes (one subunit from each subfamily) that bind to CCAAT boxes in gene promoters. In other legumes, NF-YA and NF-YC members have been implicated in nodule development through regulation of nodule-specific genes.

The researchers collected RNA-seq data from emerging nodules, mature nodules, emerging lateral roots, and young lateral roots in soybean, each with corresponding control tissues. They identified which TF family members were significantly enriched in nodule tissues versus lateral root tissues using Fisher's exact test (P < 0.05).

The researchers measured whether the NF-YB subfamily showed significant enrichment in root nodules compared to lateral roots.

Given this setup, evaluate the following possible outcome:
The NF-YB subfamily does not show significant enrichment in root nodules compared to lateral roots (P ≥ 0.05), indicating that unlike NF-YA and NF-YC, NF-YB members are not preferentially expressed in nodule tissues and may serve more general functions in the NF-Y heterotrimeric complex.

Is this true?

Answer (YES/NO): NO